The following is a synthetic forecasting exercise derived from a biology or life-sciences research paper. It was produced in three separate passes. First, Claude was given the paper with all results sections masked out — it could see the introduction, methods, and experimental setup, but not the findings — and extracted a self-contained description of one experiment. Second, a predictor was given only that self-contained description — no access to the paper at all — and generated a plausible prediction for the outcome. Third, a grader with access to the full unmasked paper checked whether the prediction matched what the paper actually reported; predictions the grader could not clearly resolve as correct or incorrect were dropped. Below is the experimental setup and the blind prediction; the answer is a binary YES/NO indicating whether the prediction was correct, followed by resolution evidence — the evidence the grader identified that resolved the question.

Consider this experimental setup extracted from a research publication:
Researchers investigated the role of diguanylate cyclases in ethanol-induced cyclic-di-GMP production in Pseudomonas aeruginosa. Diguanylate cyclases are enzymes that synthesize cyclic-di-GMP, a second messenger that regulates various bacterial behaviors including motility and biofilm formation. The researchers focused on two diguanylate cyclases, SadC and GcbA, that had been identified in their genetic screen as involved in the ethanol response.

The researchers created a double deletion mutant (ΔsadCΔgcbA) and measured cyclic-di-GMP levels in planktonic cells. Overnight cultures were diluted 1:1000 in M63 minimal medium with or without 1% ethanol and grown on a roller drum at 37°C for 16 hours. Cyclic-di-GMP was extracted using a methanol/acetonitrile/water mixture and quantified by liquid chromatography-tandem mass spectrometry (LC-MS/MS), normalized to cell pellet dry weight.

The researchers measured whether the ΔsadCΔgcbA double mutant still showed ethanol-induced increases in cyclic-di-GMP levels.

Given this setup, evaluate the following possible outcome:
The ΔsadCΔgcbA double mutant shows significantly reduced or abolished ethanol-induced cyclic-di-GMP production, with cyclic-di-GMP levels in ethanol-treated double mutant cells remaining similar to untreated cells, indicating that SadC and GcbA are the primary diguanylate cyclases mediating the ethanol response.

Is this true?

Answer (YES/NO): NO